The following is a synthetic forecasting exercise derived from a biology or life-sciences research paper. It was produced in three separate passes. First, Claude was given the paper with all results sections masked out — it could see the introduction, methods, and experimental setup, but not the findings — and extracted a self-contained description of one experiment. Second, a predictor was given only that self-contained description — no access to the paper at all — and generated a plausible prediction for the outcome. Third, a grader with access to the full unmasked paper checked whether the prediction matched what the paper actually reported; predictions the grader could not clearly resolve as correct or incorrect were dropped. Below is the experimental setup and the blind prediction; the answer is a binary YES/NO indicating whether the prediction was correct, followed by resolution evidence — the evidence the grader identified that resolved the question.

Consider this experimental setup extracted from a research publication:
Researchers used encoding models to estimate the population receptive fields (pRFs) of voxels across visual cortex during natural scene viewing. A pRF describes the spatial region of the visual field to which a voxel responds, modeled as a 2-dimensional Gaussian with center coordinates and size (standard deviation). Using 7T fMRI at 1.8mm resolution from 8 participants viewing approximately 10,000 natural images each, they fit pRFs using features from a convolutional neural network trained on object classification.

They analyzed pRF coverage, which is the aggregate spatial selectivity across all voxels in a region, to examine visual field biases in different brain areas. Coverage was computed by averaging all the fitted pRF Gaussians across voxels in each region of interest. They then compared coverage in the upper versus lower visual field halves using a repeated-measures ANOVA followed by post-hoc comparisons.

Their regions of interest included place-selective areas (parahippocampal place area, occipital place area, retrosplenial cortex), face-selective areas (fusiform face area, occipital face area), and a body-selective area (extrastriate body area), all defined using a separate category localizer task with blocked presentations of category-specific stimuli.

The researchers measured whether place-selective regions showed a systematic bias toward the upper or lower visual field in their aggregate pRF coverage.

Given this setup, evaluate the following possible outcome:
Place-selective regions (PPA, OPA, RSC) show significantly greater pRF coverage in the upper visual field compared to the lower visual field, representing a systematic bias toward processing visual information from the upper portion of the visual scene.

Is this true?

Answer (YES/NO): NO